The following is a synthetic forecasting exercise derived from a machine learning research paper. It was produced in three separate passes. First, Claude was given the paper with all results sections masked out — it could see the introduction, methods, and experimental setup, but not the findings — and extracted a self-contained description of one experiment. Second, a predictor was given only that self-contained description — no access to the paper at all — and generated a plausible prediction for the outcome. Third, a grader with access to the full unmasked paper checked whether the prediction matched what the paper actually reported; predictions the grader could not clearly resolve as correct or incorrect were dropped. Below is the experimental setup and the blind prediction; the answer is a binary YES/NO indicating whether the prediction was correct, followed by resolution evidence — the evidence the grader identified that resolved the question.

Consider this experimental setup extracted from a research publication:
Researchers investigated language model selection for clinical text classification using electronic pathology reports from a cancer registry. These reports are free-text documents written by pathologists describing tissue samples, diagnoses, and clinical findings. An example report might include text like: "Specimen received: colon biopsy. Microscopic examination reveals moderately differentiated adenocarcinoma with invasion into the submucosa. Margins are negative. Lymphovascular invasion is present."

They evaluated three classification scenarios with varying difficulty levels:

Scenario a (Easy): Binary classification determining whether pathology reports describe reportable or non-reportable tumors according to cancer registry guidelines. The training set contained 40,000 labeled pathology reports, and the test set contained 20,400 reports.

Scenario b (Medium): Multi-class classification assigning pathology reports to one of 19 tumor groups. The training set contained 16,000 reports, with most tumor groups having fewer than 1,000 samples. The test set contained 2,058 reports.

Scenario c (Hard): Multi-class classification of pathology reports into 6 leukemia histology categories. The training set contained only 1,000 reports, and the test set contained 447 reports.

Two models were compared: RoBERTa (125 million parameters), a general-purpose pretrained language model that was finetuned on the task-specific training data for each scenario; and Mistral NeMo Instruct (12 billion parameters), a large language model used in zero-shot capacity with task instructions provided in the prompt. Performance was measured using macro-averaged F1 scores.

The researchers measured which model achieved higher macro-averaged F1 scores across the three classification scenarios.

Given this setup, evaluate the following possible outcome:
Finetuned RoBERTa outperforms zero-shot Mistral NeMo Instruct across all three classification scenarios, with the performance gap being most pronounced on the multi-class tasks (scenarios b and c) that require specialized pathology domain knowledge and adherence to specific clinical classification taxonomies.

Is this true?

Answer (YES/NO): NO